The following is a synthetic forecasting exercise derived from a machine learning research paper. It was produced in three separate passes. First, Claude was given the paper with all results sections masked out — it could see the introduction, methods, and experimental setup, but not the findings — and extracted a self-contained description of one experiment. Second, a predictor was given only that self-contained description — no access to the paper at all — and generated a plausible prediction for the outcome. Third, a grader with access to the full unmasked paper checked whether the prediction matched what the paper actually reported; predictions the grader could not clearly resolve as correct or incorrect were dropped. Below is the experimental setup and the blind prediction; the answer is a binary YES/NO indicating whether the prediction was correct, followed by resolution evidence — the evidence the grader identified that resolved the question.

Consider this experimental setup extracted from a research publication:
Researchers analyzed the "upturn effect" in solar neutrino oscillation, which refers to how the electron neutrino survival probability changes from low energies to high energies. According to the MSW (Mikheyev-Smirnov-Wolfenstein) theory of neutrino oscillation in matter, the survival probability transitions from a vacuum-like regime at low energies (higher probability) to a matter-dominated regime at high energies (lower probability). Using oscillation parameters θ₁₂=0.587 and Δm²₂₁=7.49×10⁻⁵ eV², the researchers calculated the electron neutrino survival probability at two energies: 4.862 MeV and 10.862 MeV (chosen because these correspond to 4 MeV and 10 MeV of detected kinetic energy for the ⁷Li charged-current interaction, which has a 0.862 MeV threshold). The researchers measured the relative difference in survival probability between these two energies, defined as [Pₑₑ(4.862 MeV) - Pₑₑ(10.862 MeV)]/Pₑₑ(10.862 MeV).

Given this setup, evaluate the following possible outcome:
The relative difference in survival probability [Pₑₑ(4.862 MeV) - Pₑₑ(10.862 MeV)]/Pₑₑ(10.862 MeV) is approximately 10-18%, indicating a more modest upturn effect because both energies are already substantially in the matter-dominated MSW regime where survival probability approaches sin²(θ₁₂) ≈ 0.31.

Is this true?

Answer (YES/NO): NO